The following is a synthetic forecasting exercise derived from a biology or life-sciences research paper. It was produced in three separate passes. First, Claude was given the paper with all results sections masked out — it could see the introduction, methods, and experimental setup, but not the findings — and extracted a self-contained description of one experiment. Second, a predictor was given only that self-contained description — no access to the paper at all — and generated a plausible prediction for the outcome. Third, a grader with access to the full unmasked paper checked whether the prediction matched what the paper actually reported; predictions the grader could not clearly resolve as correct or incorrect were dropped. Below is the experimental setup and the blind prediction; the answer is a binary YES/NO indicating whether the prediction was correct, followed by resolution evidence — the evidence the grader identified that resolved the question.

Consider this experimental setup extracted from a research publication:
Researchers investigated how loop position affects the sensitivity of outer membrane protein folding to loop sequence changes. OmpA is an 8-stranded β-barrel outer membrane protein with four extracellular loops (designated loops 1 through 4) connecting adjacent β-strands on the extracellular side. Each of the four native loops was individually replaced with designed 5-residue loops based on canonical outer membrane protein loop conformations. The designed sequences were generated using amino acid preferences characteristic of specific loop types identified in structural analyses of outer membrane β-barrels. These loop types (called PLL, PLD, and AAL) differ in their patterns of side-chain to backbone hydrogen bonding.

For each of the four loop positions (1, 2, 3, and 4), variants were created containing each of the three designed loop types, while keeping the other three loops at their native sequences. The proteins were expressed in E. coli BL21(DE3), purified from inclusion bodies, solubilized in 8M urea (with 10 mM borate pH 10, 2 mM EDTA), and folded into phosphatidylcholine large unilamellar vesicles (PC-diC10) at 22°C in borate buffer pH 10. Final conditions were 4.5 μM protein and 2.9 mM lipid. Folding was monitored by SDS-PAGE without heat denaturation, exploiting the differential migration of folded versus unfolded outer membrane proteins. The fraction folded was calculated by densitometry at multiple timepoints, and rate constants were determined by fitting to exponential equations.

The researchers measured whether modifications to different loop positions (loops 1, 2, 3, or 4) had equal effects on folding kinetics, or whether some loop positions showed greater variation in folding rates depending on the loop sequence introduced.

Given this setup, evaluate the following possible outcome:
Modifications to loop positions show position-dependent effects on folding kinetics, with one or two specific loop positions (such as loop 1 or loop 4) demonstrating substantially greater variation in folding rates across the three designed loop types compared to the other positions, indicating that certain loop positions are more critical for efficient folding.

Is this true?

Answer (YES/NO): YES